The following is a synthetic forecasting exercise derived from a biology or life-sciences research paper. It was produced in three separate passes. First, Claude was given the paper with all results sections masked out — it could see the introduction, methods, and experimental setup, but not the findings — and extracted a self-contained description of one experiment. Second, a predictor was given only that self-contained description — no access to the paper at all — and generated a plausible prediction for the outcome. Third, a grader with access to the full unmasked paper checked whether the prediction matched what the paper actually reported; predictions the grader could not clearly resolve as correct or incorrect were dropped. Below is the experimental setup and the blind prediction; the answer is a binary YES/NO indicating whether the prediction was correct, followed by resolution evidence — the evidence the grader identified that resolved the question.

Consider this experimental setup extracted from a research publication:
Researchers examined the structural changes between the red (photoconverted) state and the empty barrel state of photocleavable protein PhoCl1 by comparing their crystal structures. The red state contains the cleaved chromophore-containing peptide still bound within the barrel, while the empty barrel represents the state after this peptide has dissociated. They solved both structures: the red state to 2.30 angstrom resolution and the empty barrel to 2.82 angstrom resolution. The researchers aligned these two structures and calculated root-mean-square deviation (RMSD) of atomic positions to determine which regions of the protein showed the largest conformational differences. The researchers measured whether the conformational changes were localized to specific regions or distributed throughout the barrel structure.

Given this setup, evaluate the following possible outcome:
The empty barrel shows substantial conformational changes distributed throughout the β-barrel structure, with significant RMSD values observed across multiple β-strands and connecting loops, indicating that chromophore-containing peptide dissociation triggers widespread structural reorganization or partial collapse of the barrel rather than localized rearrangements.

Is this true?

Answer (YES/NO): NO